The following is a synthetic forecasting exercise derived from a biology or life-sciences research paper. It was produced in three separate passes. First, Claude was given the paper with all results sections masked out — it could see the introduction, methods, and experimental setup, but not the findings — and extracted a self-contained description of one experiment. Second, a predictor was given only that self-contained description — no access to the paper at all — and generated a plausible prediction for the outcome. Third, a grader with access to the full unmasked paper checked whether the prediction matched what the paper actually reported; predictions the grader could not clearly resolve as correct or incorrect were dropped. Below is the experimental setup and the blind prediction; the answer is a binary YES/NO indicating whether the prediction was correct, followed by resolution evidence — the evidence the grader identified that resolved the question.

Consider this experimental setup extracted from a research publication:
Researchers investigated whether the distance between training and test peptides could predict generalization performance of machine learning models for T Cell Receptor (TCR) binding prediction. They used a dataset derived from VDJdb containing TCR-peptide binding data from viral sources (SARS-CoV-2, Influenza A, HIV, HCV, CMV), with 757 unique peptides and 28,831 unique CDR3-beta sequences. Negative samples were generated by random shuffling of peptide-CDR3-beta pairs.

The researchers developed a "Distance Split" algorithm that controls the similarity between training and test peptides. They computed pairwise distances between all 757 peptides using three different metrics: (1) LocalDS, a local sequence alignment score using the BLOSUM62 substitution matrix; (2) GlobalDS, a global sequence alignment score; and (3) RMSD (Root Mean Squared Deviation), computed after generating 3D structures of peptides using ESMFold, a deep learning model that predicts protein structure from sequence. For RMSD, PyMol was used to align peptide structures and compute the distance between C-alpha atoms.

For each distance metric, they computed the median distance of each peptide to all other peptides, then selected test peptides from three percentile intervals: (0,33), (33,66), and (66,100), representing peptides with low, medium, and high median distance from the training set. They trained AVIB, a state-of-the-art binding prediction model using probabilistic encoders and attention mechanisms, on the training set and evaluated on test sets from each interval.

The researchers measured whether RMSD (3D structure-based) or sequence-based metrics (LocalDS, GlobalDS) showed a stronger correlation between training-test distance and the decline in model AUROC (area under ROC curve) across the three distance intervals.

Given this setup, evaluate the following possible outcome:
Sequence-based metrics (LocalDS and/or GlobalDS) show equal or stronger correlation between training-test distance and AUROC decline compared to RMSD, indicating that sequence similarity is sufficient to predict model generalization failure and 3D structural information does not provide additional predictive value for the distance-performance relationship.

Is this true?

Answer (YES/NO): NO